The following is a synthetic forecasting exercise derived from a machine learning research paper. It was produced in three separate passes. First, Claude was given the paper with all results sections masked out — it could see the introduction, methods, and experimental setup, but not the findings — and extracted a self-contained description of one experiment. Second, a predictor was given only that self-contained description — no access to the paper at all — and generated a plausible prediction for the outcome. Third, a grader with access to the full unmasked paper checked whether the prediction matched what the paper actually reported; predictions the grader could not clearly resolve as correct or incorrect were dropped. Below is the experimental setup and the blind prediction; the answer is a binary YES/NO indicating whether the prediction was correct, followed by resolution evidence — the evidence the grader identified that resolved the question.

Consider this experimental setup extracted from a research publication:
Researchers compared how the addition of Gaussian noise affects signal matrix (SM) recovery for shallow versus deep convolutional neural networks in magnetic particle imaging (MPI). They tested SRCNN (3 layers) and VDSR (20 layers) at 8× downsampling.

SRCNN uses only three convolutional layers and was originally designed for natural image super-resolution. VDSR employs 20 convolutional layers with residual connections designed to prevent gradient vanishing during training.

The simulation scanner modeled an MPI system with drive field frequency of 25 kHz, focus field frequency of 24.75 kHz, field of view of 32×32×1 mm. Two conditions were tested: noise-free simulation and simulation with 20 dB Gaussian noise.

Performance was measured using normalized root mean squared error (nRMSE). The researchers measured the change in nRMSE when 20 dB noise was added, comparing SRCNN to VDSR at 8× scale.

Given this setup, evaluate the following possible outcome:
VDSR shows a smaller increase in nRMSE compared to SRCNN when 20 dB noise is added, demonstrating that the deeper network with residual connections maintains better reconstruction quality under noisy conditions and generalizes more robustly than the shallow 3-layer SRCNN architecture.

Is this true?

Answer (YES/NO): NO